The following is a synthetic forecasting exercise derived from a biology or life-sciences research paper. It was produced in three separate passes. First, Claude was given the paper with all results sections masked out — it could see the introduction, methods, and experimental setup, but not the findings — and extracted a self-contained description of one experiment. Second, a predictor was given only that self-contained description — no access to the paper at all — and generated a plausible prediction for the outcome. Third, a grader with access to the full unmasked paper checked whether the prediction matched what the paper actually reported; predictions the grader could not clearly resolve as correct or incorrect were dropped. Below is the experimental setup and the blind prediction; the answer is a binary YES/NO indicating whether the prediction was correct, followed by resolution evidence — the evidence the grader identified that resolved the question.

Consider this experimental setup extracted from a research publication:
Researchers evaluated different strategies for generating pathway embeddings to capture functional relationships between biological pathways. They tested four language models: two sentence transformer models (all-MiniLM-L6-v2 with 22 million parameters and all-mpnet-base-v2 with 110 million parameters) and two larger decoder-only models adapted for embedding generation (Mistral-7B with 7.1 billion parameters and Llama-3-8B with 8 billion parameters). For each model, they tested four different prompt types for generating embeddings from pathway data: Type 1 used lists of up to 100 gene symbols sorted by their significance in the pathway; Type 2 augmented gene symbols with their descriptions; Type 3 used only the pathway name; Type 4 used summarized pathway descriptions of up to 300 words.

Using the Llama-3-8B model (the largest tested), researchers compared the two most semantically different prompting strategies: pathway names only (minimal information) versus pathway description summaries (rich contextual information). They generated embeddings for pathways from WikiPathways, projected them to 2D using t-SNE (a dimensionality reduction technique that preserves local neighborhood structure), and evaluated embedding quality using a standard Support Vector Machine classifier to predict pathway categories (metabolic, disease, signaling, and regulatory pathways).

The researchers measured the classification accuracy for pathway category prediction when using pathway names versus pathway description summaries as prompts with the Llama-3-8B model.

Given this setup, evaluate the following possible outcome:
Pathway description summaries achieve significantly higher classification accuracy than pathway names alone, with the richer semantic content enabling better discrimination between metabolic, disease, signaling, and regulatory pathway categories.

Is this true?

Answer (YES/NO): NO